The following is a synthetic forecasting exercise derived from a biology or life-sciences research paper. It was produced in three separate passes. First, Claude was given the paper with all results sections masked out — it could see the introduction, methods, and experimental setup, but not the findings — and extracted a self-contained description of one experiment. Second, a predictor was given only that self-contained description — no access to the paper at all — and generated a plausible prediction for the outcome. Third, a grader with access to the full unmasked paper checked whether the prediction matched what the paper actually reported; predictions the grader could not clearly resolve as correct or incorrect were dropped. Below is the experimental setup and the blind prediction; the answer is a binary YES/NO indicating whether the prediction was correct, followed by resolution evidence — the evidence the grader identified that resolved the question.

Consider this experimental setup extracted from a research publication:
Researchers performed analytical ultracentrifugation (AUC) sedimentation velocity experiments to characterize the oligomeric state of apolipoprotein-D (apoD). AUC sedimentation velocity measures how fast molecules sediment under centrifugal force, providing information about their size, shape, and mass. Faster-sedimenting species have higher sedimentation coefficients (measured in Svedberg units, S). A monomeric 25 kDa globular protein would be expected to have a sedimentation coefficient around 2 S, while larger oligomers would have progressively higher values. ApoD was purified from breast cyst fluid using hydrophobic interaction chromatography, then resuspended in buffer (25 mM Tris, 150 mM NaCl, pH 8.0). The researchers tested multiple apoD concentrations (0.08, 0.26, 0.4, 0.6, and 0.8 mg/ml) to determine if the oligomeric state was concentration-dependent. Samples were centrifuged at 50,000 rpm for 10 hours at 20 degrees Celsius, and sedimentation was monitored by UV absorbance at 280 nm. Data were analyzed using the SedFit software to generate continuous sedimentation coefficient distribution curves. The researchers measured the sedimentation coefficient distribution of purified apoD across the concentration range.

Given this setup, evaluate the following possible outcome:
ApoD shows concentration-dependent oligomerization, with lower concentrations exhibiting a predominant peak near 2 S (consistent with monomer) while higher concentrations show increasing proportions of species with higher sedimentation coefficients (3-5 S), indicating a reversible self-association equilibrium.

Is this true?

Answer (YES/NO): NO